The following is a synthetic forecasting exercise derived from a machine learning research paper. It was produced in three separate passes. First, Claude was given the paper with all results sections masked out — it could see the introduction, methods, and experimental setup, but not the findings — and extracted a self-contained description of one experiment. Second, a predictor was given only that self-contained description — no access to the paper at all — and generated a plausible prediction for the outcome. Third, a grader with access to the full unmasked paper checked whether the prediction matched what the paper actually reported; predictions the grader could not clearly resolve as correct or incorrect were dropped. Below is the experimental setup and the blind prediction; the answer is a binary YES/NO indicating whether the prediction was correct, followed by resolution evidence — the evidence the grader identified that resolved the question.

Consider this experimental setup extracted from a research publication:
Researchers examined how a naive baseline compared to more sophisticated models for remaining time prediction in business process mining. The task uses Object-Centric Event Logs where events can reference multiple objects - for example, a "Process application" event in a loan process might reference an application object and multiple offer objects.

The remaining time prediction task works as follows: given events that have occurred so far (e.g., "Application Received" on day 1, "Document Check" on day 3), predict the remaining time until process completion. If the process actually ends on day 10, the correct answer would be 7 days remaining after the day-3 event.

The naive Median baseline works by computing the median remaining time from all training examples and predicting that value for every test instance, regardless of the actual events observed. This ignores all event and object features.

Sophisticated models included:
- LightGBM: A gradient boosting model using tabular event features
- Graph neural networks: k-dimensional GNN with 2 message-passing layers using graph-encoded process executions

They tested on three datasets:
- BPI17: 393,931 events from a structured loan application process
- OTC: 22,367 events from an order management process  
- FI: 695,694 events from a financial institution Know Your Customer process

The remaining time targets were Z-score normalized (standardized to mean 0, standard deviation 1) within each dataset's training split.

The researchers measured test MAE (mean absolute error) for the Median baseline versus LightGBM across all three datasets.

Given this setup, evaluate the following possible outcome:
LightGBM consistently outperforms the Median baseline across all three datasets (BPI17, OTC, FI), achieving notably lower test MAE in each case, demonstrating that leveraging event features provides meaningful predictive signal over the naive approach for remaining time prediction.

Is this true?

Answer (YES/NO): NO